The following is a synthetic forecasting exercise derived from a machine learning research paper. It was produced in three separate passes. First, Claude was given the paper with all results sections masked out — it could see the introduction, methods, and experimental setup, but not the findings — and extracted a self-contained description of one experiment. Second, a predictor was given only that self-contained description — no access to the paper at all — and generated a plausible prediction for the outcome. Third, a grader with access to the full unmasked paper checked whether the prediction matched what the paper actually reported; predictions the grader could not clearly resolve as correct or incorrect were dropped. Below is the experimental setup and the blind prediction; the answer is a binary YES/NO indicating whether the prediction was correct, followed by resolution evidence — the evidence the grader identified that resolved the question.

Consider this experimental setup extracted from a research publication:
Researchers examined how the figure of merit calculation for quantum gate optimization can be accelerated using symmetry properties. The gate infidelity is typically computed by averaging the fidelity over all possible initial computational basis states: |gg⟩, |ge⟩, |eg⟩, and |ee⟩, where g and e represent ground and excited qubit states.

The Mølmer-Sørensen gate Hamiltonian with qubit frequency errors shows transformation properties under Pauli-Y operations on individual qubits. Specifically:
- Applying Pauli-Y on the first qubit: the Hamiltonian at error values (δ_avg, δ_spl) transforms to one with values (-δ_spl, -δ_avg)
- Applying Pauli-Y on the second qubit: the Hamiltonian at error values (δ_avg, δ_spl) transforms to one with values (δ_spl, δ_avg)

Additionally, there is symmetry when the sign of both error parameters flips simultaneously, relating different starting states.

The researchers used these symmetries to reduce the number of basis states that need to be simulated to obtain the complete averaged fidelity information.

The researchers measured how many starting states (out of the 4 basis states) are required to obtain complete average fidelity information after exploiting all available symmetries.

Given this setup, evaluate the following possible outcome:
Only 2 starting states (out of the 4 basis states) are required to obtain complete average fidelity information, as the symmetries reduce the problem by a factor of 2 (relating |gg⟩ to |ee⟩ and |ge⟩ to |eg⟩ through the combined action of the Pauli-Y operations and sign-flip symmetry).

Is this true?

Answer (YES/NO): YES